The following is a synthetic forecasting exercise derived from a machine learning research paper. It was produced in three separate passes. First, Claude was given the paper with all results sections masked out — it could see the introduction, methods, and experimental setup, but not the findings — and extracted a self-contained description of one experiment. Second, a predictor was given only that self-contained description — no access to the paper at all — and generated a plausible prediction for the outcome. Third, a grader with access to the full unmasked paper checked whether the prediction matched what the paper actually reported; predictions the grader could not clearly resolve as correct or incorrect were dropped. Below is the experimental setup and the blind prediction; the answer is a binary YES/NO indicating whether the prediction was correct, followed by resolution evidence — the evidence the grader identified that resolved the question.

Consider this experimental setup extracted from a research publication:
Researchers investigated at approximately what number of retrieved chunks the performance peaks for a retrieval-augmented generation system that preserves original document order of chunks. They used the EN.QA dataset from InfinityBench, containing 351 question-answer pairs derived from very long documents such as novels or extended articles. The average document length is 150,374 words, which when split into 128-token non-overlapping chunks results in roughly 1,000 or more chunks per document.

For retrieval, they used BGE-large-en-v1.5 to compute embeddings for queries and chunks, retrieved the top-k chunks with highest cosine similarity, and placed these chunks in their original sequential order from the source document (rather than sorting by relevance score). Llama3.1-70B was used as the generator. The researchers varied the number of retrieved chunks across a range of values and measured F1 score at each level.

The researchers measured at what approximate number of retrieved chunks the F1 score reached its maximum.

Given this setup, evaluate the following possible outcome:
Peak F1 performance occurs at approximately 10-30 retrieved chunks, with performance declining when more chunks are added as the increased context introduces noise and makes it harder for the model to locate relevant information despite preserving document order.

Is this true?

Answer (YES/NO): NO